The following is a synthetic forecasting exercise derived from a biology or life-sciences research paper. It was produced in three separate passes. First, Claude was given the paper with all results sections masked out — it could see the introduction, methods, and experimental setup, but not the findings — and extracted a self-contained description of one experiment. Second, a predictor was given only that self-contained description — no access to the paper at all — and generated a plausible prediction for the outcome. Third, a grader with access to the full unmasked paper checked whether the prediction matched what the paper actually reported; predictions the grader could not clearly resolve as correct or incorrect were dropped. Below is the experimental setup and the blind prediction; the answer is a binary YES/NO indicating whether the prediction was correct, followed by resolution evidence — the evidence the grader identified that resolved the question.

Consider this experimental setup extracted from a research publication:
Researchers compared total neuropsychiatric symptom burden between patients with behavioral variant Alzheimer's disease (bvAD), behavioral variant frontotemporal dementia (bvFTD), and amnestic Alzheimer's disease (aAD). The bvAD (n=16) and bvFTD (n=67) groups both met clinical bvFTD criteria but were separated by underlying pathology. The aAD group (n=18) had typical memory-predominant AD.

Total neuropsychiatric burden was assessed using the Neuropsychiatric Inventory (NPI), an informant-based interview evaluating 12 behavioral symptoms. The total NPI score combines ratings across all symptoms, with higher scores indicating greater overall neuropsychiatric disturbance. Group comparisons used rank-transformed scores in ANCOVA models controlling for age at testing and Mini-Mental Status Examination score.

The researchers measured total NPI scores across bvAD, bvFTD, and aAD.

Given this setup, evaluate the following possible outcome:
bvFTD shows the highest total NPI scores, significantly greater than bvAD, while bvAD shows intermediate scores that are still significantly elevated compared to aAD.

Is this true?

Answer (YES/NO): NO